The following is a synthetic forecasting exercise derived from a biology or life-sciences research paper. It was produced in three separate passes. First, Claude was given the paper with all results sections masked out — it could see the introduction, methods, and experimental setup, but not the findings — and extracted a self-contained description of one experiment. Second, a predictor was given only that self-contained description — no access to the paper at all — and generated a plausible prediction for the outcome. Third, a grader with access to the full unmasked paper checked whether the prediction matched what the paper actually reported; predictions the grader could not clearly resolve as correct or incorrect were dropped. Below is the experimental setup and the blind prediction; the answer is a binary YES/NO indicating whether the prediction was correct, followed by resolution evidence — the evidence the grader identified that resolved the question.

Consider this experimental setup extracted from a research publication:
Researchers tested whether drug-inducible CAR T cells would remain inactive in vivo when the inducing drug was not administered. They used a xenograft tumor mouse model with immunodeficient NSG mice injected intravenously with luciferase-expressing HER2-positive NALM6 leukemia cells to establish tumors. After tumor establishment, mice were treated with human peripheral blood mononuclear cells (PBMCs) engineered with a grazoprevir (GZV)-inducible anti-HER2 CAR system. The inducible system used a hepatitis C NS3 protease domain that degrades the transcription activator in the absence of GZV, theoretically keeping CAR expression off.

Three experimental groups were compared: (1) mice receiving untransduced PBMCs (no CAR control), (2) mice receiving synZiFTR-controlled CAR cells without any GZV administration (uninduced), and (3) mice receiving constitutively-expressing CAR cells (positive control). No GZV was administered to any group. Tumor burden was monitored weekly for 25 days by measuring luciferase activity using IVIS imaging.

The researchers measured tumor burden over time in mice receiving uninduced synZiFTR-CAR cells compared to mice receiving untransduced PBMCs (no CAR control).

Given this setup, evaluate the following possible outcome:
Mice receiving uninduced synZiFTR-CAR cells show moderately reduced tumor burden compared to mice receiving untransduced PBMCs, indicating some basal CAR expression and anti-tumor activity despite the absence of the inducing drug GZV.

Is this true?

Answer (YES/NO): NO